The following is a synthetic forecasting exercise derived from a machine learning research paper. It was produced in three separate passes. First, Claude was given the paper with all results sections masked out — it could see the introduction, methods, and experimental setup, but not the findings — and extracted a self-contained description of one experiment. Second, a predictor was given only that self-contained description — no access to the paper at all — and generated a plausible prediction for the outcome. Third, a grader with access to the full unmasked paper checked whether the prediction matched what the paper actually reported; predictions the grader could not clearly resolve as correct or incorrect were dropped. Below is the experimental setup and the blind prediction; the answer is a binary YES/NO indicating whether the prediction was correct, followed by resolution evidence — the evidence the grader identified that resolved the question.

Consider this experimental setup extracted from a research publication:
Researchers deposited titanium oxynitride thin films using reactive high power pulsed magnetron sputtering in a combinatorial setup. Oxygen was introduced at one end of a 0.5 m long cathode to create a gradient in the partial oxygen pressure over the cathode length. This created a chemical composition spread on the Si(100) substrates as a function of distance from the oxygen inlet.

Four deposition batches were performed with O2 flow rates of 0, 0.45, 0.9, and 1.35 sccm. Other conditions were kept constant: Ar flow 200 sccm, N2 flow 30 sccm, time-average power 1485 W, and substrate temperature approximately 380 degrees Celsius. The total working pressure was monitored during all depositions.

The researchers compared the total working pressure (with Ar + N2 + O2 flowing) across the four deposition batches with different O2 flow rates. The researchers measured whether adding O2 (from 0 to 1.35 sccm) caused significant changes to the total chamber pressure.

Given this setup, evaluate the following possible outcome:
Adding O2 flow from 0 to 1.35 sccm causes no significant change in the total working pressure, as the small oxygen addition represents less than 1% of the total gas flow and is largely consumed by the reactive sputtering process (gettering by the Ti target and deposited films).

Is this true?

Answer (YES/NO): YES